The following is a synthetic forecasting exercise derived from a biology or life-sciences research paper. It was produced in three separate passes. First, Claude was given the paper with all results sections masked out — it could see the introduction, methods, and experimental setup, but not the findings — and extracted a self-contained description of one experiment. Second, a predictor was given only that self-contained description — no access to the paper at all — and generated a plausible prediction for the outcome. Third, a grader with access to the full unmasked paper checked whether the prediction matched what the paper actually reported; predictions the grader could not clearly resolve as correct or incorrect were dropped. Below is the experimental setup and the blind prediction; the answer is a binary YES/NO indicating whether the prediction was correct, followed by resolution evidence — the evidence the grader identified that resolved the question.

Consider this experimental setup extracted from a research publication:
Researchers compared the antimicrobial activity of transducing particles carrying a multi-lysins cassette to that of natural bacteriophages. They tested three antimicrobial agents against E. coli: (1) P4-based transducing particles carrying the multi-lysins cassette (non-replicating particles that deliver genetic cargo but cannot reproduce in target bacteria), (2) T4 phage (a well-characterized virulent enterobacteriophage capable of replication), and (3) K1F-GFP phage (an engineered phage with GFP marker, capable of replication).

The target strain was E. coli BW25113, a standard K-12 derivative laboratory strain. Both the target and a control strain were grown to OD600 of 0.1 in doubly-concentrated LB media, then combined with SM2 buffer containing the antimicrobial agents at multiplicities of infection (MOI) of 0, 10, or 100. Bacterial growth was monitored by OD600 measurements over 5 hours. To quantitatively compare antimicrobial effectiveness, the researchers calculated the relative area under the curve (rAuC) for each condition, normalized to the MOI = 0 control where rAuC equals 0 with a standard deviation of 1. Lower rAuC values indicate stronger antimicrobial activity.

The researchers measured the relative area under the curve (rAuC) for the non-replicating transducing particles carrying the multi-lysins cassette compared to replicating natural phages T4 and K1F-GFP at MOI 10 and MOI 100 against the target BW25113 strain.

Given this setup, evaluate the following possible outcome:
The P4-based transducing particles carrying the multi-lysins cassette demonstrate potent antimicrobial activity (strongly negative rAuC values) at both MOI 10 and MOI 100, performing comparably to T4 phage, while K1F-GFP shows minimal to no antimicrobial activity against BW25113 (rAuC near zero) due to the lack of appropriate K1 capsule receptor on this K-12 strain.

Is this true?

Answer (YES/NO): YES